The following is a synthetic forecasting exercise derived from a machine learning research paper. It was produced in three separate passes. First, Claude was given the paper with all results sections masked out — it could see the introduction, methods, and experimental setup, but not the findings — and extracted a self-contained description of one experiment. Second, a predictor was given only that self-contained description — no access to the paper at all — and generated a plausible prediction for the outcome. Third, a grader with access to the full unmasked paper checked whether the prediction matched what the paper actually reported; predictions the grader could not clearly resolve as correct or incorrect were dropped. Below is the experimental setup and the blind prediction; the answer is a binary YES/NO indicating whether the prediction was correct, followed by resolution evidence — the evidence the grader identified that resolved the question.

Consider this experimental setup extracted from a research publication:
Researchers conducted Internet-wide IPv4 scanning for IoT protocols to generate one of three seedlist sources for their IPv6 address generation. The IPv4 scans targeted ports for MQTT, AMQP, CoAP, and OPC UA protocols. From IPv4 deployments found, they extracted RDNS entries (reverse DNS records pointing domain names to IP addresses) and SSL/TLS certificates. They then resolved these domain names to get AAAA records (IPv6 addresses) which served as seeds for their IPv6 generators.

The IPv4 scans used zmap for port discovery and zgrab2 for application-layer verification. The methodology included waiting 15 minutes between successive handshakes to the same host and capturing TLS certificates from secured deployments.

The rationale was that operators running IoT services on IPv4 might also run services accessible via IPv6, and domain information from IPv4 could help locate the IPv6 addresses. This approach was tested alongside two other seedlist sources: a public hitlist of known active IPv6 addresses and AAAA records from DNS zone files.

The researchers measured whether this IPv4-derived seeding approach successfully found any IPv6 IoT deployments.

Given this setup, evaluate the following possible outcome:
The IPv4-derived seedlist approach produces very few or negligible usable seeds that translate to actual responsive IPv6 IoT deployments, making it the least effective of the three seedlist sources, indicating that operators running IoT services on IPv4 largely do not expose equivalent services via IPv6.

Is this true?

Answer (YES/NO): NO